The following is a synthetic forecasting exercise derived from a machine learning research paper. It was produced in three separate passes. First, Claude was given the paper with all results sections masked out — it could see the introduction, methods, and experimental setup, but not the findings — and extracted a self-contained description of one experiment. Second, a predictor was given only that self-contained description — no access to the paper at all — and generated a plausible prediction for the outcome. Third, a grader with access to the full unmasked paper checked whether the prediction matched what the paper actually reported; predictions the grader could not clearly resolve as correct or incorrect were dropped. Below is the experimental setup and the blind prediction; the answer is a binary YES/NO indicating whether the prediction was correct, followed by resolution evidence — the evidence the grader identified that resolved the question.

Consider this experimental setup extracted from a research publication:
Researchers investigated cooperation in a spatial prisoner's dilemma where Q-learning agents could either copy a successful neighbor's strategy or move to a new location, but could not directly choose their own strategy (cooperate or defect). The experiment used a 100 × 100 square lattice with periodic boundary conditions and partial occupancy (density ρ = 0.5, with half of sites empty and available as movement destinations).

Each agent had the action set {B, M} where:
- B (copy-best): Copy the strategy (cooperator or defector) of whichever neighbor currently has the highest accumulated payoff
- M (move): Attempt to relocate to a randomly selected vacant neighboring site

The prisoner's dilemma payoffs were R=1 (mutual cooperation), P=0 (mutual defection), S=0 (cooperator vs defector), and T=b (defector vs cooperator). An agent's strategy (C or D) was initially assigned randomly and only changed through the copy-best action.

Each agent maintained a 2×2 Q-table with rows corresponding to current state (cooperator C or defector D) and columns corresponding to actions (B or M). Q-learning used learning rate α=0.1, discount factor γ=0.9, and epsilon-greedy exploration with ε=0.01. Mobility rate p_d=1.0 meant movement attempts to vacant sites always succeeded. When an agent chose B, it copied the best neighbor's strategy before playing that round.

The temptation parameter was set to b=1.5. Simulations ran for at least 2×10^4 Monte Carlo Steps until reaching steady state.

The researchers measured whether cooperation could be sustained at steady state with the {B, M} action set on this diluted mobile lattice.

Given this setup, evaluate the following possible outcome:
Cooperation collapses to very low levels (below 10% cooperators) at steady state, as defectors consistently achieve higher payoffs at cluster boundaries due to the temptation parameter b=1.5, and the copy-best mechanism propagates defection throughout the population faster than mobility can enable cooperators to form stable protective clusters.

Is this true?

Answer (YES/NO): NO